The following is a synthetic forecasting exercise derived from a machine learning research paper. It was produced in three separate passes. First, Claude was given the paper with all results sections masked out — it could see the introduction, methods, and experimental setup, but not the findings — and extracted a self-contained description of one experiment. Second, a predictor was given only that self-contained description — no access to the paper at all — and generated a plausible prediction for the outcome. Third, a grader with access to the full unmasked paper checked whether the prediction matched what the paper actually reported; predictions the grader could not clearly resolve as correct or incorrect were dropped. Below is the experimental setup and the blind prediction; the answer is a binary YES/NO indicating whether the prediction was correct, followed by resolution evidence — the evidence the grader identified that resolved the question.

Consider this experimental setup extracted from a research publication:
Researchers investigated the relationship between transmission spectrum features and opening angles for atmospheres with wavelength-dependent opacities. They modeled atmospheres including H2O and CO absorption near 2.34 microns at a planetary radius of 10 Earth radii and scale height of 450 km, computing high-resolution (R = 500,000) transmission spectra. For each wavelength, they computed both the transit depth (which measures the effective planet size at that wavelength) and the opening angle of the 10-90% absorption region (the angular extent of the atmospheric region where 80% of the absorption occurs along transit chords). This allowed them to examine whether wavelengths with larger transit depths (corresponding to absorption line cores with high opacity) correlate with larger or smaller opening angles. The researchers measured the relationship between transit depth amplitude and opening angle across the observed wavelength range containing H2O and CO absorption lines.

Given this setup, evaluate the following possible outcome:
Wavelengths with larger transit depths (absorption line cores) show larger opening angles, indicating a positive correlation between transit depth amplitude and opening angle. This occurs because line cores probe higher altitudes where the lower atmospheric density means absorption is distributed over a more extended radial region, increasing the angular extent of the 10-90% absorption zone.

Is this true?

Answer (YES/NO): YES